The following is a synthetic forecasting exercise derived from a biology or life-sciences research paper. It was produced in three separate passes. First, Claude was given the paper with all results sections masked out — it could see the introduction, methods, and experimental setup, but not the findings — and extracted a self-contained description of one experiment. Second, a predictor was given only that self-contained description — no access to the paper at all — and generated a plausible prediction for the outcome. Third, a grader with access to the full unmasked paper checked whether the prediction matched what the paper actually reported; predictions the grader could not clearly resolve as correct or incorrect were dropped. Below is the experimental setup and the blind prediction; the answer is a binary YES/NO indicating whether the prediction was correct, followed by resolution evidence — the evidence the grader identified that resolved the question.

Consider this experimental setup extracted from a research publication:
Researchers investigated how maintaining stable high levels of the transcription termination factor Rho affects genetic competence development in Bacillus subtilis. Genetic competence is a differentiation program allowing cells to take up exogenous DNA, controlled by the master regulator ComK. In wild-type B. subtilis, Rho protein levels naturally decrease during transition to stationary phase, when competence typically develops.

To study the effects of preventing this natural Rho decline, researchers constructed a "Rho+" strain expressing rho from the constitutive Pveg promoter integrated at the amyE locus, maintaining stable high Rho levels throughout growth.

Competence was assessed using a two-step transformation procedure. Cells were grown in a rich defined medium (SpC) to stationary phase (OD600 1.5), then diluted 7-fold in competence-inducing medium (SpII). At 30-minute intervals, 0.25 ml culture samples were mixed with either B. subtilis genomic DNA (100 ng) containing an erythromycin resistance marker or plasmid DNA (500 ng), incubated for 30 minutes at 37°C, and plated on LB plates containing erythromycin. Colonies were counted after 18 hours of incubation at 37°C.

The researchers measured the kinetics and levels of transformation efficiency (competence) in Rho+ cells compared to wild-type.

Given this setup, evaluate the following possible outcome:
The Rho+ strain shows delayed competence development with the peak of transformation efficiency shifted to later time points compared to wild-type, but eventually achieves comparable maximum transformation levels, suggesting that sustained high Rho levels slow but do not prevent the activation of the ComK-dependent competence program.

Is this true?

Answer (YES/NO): NO